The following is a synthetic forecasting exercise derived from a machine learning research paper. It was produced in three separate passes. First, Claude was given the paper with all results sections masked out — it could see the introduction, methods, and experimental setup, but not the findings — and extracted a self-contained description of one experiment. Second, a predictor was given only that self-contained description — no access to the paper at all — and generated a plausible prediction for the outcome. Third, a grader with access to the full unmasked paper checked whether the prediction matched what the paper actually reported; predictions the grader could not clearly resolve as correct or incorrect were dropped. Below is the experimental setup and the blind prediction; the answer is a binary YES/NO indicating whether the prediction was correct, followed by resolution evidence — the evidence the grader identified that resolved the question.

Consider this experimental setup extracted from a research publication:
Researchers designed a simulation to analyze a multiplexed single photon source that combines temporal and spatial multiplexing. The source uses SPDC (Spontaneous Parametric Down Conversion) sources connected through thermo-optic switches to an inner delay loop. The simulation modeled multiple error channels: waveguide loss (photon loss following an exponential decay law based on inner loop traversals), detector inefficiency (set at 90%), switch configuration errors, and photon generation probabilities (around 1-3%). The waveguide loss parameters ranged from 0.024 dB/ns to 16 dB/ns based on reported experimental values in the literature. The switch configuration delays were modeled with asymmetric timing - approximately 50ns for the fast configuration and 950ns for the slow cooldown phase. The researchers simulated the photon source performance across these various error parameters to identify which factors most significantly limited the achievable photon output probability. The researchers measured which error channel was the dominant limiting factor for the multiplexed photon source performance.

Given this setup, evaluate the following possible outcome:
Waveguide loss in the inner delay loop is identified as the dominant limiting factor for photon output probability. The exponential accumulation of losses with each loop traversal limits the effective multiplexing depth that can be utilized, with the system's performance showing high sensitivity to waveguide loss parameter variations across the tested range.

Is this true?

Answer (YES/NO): YES